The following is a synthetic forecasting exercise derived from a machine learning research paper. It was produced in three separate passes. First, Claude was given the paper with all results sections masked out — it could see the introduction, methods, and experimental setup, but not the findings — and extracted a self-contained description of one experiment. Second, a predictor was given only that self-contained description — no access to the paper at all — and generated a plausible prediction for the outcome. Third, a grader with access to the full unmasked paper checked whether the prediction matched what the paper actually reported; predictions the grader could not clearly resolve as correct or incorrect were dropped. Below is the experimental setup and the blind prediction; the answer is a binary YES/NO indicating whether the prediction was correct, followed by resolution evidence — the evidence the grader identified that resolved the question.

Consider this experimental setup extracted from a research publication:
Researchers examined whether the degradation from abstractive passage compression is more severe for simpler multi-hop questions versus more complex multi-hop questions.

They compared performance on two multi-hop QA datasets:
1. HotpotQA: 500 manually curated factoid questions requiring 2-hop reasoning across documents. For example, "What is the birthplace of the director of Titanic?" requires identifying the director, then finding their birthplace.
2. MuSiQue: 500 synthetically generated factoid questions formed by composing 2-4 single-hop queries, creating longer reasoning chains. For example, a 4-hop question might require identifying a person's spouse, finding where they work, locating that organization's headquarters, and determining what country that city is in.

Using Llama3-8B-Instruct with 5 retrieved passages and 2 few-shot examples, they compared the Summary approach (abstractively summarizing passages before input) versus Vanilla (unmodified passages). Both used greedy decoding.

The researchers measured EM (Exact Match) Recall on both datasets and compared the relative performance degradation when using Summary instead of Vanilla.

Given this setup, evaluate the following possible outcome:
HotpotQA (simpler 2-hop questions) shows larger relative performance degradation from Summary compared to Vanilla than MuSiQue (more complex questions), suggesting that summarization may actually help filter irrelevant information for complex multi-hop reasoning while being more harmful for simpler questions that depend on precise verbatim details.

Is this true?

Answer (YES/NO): NO